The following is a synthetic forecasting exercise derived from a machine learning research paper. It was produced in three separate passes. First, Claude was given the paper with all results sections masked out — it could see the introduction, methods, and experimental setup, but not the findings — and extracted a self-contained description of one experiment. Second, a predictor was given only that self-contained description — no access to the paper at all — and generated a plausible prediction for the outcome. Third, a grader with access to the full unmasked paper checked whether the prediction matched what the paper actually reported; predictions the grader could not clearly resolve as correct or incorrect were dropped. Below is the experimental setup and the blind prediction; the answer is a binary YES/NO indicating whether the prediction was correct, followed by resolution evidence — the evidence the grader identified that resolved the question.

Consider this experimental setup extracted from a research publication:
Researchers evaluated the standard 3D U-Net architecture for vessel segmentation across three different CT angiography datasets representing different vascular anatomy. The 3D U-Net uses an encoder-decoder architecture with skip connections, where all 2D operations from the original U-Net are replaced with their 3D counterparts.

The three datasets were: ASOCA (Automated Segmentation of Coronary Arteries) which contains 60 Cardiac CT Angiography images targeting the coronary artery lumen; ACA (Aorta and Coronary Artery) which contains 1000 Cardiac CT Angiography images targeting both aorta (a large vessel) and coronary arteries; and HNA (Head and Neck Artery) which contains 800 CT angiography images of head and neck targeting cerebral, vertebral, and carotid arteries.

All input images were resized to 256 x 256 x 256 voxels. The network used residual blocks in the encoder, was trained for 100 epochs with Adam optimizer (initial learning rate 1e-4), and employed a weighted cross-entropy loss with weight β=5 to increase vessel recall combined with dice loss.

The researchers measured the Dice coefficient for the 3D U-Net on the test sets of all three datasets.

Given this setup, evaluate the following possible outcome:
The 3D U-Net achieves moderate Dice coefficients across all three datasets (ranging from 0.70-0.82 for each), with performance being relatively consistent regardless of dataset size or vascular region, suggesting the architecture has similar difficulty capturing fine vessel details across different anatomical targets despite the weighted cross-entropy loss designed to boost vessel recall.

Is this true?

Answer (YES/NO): NO